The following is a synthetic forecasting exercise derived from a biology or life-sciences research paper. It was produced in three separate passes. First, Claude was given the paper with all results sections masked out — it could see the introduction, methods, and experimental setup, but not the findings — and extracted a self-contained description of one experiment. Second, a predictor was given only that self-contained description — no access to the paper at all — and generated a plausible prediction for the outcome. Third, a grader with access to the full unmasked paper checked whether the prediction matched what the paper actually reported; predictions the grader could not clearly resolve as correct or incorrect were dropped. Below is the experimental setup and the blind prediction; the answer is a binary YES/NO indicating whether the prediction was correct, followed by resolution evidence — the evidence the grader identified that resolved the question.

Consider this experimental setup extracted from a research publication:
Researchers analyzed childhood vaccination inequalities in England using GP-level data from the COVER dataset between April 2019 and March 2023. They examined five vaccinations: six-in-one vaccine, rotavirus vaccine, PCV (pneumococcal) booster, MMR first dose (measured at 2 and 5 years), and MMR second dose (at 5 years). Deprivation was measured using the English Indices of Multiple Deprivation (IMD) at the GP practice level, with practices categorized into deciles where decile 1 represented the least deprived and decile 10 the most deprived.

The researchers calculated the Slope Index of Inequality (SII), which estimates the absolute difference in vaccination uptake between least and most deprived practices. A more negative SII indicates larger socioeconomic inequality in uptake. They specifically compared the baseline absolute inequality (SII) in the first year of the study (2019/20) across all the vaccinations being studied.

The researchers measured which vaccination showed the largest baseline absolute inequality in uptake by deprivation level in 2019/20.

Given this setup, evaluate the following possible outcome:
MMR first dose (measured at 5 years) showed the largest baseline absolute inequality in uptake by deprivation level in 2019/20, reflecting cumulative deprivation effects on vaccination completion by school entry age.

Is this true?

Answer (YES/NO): NO